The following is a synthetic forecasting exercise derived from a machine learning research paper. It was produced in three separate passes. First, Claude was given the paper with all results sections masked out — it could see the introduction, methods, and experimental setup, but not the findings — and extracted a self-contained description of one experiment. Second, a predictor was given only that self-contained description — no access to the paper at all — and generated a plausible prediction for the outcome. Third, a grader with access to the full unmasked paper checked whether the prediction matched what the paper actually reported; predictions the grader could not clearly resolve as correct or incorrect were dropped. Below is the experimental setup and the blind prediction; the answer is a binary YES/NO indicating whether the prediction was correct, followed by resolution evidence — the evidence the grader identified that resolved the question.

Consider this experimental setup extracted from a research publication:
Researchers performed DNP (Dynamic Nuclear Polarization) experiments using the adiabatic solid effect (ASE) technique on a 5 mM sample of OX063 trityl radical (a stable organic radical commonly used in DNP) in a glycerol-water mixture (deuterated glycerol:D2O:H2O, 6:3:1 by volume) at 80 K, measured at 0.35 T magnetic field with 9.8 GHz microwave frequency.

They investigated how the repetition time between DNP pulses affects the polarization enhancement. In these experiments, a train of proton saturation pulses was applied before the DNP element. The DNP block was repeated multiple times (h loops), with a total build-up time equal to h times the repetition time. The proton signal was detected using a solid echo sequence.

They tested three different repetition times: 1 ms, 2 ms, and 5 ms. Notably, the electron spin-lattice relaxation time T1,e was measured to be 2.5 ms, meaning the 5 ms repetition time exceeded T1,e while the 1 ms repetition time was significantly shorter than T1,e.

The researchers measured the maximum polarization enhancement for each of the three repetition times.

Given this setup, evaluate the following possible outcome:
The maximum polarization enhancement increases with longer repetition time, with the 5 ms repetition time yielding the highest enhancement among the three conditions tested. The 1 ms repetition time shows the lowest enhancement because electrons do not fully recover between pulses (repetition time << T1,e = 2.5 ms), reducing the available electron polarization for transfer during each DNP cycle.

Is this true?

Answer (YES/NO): NO